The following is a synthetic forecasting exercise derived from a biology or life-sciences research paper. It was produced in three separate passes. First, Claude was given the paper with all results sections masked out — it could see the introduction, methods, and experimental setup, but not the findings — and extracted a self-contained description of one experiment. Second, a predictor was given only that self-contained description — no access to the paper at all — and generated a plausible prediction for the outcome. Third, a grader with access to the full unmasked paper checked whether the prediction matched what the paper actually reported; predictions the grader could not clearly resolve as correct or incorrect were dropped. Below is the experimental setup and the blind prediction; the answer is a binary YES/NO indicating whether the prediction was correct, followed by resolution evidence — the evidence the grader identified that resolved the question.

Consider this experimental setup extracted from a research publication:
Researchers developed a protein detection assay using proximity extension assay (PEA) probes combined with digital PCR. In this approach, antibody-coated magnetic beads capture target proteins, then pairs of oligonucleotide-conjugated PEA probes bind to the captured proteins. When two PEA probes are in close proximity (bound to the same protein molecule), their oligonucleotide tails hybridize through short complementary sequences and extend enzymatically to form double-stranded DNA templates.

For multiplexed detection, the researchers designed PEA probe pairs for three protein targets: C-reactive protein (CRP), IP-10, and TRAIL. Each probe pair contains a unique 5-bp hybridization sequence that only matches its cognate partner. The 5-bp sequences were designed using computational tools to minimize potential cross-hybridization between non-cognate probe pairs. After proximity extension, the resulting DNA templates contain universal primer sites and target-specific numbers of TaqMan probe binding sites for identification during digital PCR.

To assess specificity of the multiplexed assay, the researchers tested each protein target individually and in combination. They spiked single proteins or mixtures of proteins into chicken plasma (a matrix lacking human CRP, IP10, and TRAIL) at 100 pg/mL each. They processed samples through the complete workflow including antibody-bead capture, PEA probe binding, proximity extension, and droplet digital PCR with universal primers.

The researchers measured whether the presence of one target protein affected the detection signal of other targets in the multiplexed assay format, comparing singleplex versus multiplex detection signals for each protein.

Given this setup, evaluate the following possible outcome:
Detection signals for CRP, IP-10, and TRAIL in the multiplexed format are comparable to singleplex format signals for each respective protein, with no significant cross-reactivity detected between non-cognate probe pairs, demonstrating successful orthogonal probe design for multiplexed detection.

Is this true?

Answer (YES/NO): YES